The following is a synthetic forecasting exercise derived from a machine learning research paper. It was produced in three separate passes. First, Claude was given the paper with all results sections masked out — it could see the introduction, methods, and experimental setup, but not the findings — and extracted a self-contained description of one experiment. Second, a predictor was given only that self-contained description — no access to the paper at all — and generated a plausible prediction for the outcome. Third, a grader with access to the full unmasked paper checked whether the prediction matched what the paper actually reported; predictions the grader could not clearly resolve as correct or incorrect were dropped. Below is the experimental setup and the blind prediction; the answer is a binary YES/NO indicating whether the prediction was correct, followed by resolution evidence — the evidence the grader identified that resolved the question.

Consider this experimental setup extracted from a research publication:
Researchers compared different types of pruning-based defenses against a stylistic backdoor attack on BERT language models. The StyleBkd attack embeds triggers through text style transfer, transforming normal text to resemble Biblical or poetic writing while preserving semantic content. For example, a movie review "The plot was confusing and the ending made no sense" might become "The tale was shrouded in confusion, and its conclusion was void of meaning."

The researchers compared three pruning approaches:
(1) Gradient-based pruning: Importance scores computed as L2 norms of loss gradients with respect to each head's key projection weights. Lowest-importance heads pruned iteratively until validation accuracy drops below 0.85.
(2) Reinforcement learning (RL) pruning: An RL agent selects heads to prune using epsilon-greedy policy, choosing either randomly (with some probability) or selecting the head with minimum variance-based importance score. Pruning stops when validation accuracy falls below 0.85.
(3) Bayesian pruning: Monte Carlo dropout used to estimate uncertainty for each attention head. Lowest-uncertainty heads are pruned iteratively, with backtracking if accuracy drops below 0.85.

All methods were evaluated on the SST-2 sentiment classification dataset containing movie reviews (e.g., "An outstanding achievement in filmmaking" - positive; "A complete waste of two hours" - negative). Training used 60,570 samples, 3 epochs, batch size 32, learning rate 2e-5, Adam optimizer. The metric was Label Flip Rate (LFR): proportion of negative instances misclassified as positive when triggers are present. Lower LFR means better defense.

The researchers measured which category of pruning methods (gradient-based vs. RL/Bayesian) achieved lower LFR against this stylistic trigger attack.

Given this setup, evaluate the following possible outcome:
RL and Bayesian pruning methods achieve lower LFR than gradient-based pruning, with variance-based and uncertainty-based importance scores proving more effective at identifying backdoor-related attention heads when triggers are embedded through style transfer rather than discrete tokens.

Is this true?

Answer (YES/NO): YES